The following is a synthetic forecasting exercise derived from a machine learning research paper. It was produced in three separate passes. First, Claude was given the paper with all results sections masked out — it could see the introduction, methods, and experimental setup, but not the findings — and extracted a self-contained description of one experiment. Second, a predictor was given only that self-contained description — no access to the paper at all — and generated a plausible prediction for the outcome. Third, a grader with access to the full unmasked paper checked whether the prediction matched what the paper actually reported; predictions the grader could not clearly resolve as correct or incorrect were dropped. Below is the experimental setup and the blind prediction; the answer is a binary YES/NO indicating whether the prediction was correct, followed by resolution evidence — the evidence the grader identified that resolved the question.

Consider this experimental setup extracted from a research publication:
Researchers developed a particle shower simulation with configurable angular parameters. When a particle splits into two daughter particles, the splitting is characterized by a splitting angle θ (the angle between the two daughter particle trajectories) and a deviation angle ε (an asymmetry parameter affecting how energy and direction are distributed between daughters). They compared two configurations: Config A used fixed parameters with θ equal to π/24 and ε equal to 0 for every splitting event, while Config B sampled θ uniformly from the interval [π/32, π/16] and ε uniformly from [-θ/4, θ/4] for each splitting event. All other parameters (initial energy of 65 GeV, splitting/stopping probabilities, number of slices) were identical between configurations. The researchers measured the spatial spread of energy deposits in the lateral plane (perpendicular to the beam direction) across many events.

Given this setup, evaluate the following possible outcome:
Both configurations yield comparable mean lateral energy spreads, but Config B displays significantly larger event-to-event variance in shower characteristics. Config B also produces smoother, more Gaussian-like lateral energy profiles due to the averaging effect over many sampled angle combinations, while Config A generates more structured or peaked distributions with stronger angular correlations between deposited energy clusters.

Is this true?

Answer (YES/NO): NO